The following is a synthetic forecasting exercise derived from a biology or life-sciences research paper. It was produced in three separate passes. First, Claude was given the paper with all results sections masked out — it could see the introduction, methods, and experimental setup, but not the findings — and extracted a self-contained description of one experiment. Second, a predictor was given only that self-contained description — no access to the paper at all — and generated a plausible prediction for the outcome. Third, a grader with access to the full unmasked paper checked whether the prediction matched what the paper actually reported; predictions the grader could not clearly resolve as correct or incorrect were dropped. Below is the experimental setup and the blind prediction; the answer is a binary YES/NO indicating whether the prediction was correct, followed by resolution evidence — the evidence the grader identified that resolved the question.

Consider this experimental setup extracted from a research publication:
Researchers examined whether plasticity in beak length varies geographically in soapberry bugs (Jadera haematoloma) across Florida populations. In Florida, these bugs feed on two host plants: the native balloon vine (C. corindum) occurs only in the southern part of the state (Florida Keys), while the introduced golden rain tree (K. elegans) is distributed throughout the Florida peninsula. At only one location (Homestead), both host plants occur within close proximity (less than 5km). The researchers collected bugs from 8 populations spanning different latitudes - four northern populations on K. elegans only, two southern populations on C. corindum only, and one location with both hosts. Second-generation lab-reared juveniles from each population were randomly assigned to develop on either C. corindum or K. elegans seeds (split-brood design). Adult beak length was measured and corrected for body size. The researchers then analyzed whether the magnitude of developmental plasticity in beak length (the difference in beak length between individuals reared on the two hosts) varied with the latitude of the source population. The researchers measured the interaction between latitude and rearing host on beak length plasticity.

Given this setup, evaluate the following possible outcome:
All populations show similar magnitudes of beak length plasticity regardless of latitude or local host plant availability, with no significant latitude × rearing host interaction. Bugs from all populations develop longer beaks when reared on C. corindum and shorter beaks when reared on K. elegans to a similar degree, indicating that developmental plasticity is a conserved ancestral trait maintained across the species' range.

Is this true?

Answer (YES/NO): NO